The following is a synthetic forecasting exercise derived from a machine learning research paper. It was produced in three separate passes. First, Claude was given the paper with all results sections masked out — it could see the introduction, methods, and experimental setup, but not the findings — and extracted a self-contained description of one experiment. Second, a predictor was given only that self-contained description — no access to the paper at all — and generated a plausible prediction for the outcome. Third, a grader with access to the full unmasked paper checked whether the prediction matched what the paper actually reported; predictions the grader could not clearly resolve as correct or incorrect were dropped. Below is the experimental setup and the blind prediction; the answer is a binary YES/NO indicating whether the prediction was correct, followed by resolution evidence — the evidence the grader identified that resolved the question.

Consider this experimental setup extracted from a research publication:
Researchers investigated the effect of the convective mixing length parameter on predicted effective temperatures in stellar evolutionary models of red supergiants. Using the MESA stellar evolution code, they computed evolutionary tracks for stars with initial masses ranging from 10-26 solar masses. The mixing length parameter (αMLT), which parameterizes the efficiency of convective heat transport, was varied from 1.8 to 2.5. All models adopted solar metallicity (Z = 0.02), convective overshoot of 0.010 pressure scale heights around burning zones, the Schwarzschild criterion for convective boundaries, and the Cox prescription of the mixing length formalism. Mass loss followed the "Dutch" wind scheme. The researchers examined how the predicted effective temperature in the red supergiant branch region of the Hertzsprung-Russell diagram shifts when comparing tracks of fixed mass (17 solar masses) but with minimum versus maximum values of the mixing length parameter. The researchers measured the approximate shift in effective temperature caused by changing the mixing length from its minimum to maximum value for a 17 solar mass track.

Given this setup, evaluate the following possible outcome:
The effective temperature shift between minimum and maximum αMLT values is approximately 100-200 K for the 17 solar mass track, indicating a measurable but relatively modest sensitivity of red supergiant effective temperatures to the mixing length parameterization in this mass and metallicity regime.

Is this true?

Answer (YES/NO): NO